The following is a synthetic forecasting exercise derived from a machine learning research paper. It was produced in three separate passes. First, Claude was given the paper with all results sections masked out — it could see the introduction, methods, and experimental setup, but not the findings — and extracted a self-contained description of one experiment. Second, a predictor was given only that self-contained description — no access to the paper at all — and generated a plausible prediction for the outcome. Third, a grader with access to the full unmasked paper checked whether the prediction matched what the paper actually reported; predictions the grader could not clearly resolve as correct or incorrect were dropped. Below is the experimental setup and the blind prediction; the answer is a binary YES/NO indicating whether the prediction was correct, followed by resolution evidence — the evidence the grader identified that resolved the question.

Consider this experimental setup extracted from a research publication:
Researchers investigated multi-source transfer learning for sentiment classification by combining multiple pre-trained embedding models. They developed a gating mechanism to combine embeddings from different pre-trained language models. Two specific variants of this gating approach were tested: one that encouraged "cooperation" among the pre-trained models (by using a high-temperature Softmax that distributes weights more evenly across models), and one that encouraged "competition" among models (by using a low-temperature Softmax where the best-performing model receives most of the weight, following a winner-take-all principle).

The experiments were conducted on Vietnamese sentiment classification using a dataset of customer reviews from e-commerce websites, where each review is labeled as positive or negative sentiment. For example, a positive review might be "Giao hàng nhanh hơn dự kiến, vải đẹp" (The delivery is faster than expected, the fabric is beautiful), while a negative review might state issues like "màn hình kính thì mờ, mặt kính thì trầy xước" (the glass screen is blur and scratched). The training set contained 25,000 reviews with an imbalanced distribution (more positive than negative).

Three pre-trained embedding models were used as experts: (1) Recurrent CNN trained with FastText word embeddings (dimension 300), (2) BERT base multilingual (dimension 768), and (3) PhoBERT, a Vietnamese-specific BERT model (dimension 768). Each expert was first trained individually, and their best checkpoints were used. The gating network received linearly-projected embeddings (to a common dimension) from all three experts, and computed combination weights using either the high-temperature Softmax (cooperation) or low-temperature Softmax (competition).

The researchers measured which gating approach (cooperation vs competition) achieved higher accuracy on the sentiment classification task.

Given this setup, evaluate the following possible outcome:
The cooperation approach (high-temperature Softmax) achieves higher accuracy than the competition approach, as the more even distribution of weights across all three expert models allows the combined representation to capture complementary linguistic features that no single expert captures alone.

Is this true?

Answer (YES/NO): YES